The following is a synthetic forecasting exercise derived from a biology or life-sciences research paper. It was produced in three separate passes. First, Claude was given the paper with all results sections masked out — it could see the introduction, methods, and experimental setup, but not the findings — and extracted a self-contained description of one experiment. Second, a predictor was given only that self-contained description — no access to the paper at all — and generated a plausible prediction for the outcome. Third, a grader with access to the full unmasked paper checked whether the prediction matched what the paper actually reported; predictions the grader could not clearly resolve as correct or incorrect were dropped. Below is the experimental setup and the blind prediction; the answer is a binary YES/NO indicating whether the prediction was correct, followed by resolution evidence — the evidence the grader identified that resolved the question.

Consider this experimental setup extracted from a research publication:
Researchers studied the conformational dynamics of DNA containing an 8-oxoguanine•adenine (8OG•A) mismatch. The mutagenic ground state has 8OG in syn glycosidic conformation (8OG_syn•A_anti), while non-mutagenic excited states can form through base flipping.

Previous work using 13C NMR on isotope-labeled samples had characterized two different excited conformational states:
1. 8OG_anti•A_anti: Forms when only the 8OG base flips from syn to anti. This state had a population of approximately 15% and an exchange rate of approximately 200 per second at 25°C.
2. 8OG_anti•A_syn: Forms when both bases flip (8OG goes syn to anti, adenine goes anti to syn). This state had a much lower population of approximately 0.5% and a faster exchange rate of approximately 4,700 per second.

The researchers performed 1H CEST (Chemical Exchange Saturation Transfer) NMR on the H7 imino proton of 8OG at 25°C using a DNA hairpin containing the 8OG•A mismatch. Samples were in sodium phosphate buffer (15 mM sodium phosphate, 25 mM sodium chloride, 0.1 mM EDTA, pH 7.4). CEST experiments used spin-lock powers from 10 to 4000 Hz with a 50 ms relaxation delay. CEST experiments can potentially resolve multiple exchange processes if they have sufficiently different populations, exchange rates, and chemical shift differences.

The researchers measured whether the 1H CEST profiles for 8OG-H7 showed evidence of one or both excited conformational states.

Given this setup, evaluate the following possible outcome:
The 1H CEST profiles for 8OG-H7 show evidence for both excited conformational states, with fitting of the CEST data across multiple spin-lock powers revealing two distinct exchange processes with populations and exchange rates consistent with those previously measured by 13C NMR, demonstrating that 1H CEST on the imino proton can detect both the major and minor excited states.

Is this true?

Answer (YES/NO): NO